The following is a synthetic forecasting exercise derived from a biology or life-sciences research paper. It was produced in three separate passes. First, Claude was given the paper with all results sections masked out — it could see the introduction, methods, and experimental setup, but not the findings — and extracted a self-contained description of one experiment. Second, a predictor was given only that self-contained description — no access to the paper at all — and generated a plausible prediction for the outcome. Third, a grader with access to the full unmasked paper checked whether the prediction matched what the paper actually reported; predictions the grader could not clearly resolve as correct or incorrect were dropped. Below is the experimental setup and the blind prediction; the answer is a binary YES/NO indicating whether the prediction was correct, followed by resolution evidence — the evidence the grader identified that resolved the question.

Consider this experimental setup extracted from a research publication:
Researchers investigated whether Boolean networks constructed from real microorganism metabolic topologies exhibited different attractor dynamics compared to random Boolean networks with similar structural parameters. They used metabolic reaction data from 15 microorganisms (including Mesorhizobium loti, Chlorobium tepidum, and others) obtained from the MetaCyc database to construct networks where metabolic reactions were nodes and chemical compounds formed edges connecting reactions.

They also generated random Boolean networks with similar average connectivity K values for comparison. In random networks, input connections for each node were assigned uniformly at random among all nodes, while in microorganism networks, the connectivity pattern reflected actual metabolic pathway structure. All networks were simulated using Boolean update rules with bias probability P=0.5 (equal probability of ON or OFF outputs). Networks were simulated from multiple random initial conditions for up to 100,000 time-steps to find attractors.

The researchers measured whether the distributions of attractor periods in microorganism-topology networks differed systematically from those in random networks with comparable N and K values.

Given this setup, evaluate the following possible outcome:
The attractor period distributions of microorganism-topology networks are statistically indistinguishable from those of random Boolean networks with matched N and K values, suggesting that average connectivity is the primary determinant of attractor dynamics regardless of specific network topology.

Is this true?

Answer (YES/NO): NO